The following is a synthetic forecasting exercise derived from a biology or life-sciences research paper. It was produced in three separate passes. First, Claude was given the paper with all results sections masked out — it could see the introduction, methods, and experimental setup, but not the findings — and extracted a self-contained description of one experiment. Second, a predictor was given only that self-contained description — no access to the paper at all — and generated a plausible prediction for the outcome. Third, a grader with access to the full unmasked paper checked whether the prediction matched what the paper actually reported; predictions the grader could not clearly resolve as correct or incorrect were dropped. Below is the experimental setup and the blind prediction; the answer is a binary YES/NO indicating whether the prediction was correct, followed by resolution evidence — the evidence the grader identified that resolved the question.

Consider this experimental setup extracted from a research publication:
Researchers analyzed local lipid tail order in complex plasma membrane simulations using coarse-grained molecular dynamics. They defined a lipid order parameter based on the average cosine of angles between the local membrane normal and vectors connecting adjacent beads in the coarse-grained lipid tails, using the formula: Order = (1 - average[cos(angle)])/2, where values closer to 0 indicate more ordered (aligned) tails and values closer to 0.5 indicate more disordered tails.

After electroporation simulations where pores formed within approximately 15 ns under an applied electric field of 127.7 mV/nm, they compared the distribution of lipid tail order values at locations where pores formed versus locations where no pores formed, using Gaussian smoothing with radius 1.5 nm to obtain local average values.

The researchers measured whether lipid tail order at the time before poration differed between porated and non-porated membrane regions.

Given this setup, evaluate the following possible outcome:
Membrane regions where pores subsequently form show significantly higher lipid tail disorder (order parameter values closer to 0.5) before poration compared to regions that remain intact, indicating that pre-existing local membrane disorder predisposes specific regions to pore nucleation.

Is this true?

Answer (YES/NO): YES